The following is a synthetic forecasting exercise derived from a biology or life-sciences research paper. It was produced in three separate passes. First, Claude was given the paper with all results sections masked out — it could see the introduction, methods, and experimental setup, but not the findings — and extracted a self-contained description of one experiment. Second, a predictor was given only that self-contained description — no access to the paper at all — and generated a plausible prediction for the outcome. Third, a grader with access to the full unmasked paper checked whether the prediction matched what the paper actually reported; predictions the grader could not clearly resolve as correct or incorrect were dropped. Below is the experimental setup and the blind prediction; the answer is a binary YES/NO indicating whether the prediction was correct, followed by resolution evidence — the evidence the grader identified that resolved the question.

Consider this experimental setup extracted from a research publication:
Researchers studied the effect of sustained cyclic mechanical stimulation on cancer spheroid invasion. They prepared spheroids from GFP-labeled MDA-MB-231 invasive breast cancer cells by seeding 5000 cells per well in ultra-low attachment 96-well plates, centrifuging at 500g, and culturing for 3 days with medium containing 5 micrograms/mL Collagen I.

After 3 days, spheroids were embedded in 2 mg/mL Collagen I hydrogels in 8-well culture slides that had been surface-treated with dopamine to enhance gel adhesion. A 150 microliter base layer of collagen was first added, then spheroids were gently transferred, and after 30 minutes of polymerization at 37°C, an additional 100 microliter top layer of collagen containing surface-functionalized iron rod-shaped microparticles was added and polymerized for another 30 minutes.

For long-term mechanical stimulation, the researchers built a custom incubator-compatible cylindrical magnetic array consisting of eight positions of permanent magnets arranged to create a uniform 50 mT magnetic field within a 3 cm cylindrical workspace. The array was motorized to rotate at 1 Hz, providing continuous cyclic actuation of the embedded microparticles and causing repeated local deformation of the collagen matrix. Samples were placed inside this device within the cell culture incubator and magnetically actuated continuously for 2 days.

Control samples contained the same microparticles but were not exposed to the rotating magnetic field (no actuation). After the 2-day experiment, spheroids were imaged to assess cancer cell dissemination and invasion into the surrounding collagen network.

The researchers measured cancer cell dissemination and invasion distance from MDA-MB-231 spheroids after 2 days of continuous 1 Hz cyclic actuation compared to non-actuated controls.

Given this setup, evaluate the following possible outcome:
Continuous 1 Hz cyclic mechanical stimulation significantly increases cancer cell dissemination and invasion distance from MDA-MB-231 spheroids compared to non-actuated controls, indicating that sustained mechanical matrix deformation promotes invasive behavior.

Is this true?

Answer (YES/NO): YES